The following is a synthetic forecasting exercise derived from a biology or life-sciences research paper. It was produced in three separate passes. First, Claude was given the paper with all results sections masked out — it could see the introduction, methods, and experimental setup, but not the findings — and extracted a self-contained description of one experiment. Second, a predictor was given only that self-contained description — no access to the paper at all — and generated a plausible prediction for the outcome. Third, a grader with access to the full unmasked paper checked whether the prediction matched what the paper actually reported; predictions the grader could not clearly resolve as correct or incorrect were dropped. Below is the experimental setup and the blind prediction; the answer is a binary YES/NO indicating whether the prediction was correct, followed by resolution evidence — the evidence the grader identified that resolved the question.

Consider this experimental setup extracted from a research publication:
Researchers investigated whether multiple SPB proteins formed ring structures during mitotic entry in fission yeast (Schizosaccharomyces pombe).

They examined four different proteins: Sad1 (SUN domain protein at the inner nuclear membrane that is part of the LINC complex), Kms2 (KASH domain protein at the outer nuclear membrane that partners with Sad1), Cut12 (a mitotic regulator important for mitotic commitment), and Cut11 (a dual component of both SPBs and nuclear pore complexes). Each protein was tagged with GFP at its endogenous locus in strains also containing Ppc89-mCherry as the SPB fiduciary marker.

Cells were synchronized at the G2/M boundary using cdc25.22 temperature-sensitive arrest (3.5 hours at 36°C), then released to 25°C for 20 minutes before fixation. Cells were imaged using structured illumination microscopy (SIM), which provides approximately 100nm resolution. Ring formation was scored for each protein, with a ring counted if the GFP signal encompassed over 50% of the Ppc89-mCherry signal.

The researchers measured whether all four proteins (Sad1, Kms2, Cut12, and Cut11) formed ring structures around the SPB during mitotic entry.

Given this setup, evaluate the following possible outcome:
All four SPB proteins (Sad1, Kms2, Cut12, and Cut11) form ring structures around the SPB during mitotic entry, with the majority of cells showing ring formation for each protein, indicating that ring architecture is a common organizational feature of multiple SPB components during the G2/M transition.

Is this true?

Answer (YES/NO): YES